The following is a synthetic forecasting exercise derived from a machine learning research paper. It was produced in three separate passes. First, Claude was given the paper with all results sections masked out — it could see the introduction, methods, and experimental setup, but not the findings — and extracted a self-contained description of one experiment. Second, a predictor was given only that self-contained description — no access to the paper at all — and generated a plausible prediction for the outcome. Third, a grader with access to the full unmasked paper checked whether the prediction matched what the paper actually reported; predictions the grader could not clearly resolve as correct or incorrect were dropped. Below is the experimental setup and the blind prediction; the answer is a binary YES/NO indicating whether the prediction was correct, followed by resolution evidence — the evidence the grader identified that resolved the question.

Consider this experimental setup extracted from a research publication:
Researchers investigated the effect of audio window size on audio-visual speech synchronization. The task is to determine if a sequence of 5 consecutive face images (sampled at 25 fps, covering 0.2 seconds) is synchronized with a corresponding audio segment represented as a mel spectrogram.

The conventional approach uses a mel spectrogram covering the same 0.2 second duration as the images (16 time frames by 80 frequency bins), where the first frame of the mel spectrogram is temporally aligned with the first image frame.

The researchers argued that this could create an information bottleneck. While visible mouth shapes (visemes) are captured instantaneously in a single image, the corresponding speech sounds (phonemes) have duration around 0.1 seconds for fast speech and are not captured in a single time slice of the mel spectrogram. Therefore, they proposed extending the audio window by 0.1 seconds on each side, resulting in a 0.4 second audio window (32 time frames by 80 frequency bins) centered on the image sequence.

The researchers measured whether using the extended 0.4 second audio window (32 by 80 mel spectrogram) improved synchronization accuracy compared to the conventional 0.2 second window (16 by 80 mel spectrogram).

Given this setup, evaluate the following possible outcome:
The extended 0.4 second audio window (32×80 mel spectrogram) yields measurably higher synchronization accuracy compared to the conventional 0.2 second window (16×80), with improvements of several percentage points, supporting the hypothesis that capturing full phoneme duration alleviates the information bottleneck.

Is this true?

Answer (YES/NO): YES